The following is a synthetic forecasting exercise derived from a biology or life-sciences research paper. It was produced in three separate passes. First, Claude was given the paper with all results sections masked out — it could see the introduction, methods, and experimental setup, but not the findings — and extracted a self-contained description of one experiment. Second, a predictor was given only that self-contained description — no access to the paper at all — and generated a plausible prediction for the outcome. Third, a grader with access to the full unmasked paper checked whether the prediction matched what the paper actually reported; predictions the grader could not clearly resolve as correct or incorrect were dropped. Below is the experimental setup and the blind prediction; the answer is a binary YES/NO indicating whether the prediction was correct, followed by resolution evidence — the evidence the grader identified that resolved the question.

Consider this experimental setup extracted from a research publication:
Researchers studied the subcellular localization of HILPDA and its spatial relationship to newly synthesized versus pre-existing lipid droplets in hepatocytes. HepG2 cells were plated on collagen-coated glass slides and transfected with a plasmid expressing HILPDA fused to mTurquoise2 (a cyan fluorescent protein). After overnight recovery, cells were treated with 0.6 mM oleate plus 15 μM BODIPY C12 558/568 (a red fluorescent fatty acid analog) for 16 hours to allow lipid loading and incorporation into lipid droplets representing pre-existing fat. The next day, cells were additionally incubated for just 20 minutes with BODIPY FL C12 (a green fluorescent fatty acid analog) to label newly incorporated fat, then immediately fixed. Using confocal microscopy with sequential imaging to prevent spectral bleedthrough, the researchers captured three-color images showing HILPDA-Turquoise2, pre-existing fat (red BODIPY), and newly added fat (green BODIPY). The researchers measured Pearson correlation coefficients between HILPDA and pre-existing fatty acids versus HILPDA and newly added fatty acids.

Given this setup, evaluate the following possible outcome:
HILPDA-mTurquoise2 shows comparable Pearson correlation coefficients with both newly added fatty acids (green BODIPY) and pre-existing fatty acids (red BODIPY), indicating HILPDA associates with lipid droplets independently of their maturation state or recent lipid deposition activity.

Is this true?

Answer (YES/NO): NO